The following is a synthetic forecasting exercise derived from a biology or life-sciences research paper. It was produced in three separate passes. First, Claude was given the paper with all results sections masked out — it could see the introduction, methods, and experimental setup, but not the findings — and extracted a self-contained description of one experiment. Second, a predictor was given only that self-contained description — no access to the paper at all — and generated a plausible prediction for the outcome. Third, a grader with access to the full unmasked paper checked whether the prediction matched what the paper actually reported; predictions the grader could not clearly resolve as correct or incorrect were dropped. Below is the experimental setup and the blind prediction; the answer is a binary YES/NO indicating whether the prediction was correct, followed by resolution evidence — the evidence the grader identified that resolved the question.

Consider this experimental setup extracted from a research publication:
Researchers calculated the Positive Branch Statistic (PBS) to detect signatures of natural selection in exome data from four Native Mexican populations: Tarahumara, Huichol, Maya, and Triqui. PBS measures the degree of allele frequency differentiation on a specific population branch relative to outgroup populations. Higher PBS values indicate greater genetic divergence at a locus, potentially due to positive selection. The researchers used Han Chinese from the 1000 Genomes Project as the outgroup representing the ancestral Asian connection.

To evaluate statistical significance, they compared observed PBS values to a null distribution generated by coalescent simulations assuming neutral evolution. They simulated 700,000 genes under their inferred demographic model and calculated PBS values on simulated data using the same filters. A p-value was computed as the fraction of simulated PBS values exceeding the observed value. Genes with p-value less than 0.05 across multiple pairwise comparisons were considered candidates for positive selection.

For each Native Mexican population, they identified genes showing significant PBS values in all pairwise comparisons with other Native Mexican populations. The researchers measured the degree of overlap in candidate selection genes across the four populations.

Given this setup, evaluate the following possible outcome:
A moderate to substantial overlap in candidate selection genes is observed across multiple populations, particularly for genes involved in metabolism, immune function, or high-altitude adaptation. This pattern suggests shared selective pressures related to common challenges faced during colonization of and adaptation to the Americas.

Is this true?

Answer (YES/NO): NO